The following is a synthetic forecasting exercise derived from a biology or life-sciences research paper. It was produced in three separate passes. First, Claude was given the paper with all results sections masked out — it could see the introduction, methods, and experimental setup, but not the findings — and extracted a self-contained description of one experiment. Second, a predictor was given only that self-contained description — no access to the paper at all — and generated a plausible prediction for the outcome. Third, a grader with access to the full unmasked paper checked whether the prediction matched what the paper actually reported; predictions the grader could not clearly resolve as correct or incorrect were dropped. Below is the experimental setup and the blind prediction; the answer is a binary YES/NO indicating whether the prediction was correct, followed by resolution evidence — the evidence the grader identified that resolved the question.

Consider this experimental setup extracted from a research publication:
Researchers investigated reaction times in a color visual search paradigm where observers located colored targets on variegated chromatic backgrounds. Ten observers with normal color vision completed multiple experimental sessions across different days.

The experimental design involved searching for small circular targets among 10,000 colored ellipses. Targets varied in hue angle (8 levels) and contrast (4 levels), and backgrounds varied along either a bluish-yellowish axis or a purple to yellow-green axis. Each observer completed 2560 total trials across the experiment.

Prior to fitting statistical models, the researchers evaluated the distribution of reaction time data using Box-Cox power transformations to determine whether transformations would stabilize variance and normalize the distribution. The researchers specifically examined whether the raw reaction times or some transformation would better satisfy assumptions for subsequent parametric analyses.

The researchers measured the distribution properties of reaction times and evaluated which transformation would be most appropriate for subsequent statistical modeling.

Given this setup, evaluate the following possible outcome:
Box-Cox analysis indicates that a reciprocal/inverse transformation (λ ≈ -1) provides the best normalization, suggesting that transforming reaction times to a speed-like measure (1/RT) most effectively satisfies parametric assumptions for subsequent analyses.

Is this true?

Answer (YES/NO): YES